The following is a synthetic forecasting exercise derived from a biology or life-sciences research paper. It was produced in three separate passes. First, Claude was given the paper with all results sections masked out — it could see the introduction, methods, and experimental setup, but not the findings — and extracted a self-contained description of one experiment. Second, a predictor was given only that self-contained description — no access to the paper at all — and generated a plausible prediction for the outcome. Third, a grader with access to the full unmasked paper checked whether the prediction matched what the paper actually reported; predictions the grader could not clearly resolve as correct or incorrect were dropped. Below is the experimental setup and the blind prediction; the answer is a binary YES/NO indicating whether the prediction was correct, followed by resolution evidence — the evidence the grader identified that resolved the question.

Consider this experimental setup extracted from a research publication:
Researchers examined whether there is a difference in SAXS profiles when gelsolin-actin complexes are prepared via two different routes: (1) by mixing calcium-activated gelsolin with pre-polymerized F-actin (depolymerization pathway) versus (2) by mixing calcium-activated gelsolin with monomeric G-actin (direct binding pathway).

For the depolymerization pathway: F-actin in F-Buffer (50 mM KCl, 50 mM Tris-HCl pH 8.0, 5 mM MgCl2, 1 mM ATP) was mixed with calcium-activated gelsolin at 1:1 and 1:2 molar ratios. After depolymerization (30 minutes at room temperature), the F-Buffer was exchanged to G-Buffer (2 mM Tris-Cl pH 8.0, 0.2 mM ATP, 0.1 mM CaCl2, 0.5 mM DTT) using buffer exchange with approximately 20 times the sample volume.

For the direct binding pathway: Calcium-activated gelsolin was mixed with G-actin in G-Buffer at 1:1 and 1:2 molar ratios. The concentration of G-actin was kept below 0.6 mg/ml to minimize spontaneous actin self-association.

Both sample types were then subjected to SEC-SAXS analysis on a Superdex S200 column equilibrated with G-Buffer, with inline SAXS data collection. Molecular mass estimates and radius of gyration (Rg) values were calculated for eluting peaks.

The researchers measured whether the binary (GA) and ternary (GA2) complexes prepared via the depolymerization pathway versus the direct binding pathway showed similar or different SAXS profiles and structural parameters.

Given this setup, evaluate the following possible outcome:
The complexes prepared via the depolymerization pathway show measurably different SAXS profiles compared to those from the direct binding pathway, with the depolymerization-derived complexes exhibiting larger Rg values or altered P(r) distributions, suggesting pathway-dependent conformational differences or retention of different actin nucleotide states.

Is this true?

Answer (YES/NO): NO